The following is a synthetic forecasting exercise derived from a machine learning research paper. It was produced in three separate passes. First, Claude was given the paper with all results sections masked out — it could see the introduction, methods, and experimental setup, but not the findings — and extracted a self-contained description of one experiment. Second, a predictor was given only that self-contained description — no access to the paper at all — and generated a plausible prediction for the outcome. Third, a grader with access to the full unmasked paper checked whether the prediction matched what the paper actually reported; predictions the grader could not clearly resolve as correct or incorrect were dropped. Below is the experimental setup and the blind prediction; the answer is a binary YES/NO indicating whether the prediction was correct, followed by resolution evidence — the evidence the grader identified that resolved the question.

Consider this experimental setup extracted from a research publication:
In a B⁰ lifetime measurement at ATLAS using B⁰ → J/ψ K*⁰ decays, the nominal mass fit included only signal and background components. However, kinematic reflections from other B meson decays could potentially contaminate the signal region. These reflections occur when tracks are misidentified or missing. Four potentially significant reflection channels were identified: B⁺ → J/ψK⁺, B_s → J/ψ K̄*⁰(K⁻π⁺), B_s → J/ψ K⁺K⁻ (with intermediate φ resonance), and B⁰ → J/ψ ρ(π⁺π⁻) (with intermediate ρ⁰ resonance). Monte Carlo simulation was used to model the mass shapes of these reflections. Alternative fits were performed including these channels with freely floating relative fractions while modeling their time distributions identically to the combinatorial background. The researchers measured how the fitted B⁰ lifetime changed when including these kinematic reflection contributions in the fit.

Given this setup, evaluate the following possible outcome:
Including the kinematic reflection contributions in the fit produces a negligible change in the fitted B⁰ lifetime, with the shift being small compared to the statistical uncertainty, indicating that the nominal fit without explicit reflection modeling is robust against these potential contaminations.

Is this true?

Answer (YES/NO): NO